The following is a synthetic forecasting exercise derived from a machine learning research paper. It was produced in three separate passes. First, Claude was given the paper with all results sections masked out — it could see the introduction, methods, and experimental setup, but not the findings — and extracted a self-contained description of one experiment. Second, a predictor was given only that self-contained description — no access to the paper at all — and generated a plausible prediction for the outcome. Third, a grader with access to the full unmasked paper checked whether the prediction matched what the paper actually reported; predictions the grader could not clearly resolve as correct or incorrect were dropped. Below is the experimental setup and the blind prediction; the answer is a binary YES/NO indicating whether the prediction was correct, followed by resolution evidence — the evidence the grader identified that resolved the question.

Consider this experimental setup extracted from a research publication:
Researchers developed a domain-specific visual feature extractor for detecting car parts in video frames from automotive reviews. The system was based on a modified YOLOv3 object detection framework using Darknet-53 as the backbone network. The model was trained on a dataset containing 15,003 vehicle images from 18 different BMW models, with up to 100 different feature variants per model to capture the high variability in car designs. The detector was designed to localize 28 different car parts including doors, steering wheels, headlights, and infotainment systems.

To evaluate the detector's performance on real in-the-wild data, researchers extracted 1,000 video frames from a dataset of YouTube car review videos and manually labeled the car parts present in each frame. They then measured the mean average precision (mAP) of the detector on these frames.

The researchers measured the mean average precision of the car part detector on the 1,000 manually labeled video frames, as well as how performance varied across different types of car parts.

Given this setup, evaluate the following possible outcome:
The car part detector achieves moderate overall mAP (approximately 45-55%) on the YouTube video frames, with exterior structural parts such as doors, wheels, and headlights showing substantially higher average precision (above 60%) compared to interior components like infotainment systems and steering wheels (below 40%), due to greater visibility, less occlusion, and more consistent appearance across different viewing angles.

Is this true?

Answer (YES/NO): NO